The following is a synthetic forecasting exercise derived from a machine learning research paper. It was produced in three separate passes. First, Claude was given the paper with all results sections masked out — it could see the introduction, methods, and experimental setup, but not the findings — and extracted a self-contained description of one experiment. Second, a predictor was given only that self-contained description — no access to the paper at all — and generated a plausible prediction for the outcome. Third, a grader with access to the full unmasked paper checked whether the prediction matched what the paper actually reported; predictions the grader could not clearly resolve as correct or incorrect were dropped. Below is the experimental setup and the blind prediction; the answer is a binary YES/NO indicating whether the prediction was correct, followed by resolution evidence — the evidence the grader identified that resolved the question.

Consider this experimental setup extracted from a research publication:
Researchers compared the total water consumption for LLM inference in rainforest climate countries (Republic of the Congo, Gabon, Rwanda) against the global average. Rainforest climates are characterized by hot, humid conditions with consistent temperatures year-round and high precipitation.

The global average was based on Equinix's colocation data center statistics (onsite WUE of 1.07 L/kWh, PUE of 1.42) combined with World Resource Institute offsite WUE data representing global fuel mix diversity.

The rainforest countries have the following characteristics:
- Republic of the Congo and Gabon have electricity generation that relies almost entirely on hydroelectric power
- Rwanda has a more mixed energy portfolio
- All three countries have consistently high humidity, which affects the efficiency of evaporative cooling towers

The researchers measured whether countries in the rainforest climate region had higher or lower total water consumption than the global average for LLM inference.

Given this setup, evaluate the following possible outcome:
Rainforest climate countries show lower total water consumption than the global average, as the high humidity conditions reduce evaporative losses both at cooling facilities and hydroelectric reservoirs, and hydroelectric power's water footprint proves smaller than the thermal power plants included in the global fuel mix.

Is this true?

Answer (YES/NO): NO